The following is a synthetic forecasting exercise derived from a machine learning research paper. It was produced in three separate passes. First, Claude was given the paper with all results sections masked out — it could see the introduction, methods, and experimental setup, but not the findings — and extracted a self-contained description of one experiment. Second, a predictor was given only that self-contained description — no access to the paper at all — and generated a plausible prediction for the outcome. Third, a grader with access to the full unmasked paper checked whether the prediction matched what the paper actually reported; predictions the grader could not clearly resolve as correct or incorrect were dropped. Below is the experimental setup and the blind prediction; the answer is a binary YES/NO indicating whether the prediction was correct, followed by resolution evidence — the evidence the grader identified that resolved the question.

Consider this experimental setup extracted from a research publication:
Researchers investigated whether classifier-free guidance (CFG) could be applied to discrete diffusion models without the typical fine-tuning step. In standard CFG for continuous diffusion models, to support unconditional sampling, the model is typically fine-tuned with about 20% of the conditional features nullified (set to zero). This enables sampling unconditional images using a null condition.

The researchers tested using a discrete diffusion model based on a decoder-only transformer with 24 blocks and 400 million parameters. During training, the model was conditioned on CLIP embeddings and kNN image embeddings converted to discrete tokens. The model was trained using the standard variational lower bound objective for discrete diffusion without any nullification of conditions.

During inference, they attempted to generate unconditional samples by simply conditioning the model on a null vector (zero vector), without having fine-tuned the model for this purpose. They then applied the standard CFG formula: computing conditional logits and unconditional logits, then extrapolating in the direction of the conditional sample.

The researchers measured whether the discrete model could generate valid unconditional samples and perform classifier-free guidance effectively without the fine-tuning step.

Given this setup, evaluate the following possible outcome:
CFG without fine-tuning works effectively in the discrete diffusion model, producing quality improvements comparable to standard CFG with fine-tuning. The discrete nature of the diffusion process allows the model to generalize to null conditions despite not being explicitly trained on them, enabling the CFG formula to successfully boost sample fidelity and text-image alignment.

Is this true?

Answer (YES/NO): NO